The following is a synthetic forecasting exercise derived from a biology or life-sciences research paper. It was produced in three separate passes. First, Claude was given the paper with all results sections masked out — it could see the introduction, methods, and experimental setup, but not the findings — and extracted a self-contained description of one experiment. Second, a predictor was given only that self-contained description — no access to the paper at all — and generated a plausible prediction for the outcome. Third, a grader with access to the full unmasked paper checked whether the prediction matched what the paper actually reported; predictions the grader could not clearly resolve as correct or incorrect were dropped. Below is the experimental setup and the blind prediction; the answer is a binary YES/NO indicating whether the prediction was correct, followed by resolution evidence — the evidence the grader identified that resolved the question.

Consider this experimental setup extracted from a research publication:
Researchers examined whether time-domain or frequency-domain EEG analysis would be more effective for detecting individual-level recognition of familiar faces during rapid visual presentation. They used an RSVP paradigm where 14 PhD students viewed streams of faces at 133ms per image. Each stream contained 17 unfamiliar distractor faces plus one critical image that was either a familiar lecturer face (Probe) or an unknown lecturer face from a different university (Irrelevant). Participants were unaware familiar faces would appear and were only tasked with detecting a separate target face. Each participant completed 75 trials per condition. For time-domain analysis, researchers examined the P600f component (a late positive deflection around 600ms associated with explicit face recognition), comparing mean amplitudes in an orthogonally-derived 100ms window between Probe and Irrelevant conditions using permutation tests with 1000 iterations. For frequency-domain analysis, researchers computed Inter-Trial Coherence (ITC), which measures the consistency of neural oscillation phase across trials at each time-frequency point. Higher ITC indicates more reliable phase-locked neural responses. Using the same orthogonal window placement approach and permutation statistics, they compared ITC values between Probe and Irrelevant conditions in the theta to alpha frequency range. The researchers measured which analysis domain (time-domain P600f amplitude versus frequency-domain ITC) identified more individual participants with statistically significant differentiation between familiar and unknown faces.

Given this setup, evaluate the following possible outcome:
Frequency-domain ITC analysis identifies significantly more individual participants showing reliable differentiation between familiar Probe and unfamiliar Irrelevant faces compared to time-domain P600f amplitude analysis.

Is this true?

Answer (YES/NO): NO